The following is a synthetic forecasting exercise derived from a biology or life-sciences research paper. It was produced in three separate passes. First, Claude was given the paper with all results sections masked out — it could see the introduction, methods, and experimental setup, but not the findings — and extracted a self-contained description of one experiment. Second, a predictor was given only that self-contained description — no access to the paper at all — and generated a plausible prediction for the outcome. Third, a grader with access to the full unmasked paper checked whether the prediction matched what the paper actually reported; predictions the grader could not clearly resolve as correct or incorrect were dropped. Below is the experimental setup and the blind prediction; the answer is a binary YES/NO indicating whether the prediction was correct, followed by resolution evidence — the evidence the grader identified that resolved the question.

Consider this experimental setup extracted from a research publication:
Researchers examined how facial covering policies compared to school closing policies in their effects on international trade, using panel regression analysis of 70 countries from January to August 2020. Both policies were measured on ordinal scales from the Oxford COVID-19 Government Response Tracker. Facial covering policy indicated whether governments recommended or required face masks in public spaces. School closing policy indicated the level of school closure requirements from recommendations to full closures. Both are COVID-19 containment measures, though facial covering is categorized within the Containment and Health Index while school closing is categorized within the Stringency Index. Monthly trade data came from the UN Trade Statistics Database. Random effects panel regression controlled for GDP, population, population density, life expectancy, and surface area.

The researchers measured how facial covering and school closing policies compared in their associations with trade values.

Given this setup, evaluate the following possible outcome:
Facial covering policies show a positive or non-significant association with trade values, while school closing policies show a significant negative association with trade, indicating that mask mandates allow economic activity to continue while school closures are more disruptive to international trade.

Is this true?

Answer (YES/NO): YES